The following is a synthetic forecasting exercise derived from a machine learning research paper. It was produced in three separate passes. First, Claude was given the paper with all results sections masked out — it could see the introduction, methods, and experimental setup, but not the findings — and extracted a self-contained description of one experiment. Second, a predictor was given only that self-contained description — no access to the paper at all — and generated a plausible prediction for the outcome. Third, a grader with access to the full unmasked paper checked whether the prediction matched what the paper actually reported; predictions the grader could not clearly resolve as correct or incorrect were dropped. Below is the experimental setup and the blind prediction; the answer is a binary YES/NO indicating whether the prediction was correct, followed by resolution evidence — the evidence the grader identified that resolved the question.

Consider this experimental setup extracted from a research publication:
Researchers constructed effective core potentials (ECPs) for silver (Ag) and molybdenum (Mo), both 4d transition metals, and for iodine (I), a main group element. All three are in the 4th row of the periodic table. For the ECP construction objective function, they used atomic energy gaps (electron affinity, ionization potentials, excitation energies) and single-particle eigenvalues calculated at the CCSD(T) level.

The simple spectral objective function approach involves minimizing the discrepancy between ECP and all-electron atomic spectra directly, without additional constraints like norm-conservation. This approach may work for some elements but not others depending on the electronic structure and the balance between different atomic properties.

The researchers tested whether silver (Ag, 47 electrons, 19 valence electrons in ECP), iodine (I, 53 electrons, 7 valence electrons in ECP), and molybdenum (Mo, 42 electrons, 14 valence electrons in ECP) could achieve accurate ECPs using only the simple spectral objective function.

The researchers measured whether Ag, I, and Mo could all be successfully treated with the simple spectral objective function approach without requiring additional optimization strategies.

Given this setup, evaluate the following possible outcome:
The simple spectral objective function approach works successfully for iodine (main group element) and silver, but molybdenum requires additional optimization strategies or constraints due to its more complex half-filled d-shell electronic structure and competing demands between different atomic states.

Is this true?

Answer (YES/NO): NO